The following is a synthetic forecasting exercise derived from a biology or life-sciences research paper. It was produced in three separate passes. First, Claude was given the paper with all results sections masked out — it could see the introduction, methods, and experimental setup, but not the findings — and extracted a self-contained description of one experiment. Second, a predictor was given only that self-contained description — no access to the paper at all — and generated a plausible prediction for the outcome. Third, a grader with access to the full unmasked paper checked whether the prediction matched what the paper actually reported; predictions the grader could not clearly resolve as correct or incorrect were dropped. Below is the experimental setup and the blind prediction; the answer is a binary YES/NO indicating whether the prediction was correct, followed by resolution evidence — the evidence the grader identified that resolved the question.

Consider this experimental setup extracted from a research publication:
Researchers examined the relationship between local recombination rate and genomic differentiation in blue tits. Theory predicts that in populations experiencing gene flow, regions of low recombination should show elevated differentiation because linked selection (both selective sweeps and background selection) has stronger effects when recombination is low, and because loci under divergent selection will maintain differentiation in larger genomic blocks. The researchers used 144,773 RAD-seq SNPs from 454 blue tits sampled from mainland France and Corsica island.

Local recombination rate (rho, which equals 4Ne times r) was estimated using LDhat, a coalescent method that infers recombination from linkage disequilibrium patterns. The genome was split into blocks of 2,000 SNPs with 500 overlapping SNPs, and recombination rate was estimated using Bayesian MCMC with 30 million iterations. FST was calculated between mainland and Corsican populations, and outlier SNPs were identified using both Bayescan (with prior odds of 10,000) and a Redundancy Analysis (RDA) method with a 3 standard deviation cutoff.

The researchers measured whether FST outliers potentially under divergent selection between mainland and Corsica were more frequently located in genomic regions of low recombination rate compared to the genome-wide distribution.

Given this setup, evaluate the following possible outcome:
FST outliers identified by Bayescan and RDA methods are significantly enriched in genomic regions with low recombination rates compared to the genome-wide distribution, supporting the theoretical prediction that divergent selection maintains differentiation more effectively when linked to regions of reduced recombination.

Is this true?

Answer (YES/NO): YES